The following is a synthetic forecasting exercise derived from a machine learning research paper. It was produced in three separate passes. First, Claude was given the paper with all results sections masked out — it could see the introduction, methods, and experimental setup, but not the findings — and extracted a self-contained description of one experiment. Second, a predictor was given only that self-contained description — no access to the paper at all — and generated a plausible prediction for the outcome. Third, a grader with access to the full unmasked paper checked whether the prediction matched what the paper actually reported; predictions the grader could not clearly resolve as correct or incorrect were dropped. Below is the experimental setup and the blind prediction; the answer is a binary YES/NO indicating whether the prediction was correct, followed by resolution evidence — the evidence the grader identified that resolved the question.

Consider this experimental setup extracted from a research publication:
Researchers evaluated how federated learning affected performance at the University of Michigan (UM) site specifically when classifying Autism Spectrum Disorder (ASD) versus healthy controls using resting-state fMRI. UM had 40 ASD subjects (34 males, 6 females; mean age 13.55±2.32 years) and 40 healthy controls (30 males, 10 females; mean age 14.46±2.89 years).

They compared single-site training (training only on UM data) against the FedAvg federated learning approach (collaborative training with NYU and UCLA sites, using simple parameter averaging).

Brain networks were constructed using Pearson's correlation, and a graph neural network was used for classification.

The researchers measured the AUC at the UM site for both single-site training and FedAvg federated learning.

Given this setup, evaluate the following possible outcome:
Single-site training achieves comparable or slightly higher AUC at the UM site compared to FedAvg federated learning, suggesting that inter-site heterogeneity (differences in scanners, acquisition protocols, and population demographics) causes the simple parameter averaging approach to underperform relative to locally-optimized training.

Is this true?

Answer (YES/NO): NO